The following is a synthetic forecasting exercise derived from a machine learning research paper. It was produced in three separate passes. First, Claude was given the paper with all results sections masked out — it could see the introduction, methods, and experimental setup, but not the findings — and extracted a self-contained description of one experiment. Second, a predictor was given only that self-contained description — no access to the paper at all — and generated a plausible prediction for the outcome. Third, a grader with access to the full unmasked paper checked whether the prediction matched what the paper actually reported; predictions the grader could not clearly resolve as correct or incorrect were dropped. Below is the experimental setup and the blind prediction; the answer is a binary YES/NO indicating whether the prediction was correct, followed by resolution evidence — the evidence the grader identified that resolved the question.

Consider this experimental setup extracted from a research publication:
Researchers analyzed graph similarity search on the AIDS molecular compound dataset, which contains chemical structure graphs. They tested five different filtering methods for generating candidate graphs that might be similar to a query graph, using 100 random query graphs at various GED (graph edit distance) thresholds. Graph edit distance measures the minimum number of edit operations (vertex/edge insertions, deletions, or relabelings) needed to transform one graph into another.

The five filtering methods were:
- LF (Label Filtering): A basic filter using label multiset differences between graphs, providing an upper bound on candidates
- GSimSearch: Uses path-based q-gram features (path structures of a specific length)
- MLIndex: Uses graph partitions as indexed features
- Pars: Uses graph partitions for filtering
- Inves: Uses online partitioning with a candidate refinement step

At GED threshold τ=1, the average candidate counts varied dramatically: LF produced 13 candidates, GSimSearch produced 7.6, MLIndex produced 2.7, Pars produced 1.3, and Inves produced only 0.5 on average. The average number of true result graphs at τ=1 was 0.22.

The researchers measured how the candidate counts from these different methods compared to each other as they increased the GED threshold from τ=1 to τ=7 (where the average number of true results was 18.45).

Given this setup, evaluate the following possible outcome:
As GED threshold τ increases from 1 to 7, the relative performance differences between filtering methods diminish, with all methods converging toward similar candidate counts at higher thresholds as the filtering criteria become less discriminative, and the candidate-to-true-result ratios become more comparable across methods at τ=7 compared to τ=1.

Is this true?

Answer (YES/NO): YES